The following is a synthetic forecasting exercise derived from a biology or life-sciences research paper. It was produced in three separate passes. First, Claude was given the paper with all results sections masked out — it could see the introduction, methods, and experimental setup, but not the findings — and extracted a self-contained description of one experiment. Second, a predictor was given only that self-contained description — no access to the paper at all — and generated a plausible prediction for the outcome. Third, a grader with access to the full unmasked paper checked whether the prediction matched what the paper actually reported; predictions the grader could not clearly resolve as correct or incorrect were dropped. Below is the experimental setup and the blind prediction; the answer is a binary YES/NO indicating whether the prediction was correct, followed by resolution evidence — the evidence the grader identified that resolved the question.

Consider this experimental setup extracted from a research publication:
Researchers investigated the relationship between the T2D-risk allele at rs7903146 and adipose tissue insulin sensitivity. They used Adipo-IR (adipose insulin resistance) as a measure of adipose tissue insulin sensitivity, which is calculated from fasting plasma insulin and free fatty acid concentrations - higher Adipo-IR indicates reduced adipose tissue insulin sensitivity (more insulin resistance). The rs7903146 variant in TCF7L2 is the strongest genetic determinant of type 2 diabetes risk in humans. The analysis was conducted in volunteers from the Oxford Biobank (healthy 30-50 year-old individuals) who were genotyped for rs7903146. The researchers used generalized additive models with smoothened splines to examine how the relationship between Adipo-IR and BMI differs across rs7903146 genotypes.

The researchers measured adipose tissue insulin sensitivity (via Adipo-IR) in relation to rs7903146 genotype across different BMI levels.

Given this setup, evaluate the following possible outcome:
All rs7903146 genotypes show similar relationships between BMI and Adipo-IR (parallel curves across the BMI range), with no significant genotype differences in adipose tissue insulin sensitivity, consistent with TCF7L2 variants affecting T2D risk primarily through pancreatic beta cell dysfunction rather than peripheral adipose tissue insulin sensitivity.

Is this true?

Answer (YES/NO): NO